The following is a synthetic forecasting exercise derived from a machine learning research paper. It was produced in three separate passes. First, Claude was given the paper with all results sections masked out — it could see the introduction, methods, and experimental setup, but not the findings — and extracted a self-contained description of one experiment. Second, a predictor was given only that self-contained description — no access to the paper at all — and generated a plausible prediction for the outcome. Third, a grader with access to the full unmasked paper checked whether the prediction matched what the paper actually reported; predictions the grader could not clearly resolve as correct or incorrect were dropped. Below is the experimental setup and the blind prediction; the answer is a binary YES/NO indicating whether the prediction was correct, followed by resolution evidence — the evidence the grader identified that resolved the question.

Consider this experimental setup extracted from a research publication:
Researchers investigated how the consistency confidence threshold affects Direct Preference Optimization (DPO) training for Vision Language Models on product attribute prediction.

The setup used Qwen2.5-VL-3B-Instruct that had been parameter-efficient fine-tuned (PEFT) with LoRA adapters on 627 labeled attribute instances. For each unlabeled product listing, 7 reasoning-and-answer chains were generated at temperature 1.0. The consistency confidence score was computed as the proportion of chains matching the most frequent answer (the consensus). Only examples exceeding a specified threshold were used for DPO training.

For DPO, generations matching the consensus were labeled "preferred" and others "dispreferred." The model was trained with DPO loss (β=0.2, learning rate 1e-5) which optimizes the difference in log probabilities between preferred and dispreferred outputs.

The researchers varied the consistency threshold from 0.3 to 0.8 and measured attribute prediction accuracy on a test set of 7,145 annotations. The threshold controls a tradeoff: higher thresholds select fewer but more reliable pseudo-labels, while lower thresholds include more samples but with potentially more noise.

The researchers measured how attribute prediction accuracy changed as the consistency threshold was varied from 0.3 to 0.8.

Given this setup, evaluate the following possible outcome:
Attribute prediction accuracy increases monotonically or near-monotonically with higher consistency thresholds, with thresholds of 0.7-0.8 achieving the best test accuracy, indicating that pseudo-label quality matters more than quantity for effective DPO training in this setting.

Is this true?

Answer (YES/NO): NO